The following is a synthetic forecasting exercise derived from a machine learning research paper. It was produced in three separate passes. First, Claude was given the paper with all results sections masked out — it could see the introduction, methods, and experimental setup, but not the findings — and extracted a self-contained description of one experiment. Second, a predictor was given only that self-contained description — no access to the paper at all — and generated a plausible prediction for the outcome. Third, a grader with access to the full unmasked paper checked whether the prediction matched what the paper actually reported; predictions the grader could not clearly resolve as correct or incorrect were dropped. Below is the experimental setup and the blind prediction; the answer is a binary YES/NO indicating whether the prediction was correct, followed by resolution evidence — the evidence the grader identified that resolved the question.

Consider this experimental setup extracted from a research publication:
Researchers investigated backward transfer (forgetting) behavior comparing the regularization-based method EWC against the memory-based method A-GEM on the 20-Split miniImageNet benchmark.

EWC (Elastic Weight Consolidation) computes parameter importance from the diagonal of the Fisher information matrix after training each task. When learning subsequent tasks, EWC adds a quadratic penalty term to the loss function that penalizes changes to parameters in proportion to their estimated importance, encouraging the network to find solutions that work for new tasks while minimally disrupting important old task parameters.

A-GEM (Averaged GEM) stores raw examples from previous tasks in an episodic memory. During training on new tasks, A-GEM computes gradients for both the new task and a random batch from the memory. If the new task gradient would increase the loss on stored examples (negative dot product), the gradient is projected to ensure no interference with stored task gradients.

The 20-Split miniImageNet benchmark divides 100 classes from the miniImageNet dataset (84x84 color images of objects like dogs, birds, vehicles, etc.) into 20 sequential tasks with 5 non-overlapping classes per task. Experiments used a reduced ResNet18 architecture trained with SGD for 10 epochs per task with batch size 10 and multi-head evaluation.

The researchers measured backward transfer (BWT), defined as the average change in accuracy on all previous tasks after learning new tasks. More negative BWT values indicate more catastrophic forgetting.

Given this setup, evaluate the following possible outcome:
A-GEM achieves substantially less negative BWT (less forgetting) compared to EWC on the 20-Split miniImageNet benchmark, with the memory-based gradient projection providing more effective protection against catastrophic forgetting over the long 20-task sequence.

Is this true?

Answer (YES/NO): NO